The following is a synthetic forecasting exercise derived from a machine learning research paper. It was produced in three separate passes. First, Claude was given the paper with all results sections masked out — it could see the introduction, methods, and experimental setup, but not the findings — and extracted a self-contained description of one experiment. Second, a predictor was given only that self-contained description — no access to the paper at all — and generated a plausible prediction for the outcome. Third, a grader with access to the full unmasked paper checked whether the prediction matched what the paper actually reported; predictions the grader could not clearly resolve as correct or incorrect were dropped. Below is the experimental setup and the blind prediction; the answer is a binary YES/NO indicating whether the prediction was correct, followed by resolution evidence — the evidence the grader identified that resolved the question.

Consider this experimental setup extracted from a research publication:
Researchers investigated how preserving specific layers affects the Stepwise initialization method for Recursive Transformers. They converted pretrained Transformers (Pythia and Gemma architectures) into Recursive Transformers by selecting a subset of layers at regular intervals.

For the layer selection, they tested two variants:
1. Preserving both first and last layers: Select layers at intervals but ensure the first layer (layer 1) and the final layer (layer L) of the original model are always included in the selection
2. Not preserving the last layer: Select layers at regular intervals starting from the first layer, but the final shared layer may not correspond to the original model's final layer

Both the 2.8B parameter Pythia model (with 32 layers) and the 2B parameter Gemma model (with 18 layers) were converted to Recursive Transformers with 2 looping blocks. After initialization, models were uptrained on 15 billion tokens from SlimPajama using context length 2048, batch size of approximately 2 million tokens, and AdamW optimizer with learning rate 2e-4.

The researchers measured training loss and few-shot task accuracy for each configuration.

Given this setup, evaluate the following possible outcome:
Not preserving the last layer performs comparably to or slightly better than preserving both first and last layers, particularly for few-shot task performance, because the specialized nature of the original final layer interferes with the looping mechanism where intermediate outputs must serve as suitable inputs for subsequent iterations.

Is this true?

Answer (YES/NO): NO